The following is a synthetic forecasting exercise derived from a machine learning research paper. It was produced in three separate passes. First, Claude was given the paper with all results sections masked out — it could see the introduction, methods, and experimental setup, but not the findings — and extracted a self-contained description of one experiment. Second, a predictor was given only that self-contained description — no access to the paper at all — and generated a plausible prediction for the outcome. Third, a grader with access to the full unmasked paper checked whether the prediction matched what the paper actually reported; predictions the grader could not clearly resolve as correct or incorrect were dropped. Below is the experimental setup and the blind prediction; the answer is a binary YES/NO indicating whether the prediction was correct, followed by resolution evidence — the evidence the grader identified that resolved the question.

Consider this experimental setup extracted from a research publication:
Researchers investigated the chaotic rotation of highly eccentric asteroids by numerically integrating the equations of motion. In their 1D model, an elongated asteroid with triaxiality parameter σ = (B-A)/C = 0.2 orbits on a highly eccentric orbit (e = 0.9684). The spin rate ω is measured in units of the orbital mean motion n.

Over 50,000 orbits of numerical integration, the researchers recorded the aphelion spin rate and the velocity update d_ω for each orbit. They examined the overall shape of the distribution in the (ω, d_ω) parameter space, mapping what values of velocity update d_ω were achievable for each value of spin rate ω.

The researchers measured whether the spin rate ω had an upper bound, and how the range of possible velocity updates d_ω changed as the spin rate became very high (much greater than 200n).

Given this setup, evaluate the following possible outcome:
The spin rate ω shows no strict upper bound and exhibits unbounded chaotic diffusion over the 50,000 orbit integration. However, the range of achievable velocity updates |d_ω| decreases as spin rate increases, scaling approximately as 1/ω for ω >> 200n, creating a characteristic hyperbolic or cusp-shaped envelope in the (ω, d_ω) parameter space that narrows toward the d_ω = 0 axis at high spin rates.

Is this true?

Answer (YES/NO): NO